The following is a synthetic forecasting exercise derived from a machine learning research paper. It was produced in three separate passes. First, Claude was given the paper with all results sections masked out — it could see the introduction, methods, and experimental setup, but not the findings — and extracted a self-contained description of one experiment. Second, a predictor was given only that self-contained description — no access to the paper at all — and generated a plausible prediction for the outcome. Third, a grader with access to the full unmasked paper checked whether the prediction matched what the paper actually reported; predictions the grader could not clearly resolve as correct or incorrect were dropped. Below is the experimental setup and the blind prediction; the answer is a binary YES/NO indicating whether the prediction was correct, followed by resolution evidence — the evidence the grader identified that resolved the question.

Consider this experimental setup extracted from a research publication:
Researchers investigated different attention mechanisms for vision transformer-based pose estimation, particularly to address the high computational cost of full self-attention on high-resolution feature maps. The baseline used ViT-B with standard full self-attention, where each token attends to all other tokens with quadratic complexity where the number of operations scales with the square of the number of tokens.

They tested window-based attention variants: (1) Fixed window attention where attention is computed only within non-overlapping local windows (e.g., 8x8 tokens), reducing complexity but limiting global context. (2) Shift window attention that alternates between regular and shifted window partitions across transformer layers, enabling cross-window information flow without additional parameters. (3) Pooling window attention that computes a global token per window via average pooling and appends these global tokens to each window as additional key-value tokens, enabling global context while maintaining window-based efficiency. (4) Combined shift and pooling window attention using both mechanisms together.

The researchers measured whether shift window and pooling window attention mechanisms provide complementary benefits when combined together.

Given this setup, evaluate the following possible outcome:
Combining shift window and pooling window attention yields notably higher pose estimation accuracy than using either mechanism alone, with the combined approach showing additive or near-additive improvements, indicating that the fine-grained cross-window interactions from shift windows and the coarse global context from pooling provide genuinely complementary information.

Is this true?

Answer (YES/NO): NO